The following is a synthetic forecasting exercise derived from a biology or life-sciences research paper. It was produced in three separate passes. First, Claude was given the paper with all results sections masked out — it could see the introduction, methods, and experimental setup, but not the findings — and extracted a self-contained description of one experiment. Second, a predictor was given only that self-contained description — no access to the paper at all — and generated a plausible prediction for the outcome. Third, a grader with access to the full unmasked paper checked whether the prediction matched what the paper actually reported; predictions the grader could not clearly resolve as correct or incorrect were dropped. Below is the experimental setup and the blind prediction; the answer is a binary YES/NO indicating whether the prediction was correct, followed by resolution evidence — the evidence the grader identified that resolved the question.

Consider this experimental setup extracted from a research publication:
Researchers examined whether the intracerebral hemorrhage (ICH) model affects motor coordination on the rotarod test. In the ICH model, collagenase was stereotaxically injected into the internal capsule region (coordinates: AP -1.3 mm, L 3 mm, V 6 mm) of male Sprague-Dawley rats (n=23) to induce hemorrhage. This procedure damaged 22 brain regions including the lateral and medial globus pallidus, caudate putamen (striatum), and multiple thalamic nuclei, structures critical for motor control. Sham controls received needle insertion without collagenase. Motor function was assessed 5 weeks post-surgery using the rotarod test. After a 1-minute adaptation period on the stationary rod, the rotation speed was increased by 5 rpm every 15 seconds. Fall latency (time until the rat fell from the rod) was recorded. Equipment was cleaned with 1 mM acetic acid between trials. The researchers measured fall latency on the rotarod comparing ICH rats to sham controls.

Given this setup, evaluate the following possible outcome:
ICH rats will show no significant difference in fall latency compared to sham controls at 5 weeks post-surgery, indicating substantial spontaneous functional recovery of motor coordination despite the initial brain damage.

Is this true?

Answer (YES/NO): NO